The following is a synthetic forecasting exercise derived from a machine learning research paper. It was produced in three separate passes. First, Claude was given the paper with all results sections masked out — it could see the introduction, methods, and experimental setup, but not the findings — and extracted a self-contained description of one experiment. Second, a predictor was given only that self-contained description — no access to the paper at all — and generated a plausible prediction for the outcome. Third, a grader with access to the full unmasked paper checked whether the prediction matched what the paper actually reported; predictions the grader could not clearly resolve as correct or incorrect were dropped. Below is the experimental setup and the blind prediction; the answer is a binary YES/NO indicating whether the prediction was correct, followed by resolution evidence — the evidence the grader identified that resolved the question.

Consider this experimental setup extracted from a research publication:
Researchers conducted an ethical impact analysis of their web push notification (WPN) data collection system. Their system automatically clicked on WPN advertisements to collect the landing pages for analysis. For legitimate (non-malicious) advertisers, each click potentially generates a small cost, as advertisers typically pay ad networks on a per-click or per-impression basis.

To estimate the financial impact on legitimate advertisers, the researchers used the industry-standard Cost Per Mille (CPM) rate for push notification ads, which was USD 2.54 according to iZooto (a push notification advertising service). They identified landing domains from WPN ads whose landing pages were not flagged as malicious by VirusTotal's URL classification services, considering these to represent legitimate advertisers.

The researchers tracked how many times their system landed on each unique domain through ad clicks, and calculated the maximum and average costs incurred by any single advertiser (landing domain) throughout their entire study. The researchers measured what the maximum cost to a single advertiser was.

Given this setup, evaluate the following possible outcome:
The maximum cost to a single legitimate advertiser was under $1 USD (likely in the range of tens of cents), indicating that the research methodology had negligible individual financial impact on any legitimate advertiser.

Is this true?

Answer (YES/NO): NO